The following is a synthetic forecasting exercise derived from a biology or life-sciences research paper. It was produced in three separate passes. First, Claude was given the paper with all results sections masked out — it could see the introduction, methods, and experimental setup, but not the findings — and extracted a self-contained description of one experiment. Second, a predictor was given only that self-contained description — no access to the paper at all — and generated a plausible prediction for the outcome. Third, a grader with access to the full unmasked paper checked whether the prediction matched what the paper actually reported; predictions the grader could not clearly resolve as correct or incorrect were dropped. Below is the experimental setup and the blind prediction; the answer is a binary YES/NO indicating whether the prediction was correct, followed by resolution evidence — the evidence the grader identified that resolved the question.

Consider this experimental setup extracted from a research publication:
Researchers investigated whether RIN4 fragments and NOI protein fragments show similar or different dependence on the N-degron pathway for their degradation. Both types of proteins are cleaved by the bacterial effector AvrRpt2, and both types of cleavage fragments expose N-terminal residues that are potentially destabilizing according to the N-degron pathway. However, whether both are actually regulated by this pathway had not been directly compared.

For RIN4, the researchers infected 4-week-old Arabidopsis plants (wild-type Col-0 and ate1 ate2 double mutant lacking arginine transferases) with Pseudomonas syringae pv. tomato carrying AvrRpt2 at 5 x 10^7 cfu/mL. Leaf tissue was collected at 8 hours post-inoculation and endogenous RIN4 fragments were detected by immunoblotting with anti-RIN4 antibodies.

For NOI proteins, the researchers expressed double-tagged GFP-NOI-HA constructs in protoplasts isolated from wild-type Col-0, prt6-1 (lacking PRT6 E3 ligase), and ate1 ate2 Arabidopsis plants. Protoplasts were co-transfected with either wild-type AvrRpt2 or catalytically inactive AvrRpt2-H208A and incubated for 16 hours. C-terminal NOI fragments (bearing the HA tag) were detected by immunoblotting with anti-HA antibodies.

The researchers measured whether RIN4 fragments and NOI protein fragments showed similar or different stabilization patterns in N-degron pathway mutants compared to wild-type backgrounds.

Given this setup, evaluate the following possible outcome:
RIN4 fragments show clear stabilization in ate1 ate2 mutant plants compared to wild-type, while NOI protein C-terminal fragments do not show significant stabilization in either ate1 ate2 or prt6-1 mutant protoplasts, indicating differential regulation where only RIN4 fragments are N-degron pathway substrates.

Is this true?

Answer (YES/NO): NO